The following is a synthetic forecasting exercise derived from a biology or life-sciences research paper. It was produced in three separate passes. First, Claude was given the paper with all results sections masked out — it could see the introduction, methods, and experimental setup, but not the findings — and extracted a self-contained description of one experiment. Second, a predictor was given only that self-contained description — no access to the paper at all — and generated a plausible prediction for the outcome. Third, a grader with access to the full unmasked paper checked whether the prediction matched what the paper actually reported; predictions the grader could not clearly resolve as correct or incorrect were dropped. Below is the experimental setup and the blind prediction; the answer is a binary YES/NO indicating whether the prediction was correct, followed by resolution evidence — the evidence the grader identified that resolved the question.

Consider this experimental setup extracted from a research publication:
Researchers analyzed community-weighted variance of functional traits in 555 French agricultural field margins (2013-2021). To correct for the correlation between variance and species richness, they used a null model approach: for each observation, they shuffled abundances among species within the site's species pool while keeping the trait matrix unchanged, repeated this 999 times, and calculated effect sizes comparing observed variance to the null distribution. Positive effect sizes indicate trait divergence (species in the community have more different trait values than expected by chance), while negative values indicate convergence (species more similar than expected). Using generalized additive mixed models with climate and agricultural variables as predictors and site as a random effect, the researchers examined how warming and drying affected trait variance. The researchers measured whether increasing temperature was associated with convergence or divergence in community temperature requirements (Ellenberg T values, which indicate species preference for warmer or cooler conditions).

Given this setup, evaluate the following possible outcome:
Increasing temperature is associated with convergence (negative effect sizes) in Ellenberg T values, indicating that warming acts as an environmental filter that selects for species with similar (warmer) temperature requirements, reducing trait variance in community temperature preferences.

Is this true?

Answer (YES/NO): NO